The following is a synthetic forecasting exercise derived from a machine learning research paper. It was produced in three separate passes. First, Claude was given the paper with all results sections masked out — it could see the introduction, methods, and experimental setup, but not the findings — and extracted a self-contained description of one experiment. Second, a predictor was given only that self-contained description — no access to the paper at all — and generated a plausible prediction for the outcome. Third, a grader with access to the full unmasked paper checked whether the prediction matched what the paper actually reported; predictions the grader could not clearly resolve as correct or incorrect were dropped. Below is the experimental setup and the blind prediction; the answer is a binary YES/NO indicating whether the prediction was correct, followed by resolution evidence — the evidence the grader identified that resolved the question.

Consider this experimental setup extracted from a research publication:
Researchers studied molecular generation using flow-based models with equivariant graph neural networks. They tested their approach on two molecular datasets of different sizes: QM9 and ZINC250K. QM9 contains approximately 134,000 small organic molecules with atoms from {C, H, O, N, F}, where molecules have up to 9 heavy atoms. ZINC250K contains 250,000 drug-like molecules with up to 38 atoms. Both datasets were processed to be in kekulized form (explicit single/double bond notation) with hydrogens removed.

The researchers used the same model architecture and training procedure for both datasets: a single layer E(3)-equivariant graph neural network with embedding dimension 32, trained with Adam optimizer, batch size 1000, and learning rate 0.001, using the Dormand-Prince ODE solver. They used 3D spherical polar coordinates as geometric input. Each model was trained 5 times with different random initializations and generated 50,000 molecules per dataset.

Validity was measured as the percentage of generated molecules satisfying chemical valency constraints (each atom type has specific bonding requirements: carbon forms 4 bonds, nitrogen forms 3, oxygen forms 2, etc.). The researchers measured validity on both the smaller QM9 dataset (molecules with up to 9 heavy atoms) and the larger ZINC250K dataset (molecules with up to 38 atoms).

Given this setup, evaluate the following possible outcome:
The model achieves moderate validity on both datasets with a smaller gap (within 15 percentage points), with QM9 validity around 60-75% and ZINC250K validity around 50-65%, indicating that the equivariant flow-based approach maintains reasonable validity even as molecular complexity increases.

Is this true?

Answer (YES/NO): NO